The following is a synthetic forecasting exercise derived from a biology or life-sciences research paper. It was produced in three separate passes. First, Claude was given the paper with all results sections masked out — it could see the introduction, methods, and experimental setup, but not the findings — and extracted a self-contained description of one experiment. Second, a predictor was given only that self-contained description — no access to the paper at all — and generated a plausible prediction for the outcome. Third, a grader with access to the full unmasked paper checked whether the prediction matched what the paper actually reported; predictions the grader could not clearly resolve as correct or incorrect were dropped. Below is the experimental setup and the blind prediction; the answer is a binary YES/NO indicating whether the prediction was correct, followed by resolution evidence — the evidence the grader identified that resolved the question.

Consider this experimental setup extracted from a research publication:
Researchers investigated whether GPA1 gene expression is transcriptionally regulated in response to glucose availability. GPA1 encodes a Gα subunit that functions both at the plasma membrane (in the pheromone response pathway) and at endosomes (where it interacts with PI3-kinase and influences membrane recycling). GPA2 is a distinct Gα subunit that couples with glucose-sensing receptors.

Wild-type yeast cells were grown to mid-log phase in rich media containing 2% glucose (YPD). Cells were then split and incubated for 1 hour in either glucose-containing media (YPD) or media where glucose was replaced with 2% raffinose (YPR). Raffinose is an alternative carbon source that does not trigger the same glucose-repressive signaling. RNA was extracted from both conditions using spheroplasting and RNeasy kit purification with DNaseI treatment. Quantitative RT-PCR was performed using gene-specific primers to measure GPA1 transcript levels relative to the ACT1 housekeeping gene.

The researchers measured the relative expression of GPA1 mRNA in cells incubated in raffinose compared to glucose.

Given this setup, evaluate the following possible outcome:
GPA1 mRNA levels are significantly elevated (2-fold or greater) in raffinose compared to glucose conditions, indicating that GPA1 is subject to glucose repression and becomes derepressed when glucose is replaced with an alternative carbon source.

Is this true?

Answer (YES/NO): NO